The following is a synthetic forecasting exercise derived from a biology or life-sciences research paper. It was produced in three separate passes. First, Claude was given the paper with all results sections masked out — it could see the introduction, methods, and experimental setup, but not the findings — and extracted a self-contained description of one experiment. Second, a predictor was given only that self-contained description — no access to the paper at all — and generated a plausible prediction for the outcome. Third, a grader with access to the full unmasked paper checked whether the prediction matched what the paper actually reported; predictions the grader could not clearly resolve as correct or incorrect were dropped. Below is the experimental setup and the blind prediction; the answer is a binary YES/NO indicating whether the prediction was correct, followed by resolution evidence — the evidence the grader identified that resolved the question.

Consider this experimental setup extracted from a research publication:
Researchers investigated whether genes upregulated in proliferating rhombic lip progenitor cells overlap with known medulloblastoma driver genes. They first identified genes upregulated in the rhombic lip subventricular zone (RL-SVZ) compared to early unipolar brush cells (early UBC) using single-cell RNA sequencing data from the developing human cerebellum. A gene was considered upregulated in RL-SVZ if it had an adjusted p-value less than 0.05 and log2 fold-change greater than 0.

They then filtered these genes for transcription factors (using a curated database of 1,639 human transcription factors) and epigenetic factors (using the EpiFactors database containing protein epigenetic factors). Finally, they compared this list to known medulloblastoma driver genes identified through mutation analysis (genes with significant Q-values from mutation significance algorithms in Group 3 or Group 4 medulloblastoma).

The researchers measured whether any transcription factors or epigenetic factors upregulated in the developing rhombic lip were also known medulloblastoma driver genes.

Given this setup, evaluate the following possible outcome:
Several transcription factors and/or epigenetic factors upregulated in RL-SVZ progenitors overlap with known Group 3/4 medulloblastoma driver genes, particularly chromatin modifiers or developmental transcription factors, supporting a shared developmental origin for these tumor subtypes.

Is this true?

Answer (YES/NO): YES